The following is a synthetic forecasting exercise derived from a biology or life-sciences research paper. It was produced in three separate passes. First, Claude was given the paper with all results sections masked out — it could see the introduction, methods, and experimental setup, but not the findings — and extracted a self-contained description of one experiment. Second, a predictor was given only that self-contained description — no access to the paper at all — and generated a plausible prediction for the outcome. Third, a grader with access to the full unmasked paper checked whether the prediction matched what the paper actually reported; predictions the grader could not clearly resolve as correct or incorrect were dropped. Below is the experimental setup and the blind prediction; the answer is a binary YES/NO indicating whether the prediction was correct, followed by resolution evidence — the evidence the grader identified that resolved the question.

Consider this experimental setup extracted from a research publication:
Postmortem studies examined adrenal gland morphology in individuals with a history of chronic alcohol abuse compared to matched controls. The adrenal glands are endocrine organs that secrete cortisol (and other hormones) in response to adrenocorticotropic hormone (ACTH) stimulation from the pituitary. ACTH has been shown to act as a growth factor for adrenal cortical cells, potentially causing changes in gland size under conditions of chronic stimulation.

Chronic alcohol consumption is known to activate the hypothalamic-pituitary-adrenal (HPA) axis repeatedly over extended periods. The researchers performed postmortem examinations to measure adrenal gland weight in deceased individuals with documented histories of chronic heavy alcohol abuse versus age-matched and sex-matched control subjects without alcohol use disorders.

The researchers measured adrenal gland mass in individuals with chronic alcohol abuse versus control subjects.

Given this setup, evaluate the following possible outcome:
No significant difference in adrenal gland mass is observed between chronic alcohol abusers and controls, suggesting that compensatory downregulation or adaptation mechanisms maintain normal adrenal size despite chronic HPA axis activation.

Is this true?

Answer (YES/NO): NO